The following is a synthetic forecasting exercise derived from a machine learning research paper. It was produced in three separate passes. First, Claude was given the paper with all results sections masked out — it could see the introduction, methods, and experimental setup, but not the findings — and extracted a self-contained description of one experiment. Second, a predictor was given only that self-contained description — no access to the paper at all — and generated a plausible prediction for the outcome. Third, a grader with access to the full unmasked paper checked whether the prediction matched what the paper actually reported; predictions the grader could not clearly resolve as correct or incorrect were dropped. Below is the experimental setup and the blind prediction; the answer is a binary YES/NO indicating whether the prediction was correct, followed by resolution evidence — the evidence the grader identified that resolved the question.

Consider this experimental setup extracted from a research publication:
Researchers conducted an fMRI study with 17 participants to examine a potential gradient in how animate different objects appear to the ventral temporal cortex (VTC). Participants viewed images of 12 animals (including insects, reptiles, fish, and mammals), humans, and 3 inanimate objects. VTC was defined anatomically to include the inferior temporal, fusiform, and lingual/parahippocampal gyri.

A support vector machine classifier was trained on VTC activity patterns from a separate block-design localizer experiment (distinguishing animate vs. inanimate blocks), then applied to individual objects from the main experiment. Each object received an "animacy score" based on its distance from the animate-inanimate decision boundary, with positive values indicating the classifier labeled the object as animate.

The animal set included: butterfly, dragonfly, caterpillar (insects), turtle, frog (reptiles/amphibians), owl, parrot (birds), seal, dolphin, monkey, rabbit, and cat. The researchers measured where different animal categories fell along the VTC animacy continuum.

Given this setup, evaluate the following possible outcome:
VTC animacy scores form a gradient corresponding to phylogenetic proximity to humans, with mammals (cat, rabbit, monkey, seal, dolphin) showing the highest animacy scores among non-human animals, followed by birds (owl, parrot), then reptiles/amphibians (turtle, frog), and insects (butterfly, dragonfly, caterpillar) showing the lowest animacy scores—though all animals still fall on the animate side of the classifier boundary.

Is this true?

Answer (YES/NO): NO